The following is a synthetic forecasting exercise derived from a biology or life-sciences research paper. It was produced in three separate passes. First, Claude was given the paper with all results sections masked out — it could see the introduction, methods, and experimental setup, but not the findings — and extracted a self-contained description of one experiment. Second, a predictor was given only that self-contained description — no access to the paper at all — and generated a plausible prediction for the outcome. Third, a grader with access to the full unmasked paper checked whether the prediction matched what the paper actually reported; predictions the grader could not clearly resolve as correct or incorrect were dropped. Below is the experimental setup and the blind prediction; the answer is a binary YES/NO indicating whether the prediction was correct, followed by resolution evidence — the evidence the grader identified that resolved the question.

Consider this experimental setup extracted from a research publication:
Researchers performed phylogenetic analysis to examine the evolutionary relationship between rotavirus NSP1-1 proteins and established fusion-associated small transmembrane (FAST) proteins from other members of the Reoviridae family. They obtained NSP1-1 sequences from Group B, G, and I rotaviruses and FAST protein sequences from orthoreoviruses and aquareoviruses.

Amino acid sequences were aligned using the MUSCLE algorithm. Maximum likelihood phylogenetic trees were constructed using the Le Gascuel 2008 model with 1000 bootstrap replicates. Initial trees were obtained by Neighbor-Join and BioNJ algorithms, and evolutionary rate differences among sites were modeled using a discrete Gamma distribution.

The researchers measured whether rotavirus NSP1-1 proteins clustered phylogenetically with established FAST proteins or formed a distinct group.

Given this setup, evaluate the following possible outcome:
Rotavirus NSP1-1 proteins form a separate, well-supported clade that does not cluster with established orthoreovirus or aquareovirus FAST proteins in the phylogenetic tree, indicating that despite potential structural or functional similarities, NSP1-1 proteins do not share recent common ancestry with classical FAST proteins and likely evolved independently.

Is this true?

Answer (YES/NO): NO